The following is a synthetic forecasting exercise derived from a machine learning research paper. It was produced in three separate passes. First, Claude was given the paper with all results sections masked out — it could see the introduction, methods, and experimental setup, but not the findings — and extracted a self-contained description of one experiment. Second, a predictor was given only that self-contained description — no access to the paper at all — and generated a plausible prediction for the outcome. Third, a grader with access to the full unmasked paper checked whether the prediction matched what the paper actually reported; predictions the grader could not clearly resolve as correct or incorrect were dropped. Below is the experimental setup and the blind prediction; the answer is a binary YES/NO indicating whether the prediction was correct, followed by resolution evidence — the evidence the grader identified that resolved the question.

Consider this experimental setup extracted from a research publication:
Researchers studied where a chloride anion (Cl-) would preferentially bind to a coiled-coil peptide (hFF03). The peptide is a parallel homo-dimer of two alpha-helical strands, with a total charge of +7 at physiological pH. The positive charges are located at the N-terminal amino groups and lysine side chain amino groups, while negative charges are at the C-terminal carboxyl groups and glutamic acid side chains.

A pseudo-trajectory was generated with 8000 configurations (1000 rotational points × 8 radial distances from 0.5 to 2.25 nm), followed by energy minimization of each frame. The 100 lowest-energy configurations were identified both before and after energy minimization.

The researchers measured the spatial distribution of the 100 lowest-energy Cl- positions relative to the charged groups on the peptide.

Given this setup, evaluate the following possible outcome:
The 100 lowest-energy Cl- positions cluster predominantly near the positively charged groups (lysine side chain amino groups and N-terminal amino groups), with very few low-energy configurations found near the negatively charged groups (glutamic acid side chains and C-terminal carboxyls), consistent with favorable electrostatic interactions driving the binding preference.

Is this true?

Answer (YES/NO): YES